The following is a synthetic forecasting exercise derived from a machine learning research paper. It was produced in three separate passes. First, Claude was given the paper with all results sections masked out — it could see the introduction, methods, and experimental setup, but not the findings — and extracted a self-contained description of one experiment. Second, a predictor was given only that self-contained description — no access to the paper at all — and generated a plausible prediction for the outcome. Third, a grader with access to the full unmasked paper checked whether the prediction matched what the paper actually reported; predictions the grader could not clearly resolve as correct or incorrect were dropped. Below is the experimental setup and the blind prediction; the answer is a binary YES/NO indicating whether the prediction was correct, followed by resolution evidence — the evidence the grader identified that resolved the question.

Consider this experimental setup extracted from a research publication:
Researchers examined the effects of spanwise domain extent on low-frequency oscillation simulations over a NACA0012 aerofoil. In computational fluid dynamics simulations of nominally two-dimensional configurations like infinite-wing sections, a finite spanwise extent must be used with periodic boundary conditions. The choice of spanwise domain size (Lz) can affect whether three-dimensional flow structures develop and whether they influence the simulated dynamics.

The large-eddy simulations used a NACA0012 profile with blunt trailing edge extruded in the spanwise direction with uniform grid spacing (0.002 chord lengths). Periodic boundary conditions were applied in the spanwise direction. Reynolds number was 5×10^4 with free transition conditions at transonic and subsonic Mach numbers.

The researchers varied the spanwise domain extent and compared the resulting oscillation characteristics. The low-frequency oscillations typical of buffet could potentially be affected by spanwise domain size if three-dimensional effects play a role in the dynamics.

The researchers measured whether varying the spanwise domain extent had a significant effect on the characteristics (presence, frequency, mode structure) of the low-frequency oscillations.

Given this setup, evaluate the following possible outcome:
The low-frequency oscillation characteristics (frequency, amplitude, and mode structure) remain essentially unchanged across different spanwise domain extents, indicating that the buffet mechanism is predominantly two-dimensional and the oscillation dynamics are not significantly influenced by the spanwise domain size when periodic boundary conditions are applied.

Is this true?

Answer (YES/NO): NO